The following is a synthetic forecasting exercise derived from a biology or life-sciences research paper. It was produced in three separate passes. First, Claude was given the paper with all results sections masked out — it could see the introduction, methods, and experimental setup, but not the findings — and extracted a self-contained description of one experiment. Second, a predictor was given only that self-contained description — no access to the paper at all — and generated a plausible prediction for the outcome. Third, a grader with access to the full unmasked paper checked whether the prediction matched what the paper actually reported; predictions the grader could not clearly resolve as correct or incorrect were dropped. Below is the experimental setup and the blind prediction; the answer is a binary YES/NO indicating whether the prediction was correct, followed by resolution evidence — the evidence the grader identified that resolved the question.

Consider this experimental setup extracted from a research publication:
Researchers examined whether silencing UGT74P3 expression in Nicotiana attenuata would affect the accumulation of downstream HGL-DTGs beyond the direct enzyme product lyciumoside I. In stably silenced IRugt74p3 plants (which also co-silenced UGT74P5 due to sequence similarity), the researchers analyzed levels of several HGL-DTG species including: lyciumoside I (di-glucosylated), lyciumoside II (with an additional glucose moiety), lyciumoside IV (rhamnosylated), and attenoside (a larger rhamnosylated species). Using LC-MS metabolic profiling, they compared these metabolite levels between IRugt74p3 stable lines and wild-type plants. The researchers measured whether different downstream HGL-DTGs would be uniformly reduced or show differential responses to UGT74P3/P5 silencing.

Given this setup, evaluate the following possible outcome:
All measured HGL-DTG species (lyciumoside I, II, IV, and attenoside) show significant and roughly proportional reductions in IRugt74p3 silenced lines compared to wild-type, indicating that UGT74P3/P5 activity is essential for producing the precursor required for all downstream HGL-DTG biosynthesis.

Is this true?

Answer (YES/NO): NO